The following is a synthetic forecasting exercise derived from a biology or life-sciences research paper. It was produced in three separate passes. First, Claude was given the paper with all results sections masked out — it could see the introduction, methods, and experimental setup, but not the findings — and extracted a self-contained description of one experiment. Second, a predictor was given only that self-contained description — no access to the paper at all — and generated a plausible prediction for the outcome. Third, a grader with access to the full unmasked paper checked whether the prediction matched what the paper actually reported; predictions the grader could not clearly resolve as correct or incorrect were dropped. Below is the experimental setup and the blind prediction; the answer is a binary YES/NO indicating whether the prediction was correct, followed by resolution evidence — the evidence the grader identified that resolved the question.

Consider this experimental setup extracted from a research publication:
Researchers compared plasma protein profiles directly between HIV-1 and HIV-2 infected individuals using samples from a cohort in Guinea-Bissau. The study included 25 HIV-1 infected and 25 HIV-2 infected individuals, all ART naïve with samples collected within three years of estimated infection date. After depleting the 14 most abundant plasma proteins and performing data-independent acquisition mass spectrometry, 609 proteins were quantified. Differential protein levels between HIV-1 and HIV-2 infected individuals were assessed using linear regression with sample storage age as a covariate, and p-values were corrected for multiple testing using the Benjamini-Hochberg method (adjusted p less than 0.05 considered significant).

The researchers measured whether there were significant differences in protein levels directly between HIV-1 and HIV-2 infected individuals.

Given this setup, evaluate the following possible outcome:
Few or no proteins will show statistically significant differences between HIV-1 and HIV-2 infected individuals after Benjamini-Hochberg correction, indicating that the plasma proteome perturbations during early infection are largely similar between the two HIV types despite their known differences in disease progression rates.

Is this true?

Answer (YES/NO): NO